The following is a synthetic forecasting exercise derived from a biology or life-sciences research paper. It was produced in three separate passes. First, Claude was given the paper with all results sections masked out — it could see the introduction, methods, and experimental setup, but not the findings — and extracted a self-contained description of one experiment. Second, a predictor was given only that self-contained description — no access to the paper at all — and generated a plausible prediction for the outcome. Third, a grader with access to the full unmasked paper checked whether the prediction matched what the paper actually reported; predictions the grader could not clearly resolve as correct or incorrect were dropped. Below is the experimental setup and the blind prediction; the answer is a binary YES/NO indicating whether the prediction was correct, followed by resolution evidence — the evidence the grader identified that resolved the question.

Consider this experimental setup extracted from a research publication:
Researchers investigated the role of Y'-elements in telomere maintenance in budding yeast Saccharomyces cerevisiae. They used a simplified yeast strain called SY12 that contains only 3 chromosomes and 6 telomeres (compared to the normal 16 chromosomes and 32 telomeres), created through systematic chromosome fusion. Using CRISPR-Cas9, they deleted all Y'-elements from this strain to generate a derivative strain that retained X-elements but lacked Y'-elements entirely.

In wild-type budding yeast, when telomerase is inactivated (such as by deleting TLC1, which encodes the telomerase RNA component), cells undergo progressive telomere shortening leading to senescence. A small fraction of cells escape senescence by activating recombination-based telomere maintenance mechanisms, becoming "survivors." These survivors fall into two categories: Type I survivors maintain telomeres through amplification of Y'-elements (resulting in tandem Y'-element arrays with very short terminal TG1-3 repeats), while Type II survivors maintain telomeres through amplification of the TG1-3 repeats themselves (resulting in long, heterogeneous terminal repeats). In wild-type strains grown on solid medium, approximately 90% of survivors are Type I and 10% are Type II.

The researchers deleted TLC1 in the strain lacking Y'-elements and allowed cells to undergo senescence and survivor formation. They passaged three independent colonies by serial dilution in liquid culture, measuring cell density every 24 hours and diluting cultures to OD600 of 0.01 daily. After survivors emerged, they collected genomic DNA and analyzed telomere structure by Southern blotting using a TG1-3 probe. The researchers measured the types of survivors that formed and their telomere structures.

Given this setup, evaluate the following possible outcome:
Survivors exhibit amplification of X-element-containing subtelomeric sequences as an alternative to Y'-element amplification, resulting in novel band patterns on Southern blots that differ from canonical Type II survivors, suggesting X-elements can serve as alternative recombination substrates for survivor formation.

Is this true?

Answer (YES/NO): NO